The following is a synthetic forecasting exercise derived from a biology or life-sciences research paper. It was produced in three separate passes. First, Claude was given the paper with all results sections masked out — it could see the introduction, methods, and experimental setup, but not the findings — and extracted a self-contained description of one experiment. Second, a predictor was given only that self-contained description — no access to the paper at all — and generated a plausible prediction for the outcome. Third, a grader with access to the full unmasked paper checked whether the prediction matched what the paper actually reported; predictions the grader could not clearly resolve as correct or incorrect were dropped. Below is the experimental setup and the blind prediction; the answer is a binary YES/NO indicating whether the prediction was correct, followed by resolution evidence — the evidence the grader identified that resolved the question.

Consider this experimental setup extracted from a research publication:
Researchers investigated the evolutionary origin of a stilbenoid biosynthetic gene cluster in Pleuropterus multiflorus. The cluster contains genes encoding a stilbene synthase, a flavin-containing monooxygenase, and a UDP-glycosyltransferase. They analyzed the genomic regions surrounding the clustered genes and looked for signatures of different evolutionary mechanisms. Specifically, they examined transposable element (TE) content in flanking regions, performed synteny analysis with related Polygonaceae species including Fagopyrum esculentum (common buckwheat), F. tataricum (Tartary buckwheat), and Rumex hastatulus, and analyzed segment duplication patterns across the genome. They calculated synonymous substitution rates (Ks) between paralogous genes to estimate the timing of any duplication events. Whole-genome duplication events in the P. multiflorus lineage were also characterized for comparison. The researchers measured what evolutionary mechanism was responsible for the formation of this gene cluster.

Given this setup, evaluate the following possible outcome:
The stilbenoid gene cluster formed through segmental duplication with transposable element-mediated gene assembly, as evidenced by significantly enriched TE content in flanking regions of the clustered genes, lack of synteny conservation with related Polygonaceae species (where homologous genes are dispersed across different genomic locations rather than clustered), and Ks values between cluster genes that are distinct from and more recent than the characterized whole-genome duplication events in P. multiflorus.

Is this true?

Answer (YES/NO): NO